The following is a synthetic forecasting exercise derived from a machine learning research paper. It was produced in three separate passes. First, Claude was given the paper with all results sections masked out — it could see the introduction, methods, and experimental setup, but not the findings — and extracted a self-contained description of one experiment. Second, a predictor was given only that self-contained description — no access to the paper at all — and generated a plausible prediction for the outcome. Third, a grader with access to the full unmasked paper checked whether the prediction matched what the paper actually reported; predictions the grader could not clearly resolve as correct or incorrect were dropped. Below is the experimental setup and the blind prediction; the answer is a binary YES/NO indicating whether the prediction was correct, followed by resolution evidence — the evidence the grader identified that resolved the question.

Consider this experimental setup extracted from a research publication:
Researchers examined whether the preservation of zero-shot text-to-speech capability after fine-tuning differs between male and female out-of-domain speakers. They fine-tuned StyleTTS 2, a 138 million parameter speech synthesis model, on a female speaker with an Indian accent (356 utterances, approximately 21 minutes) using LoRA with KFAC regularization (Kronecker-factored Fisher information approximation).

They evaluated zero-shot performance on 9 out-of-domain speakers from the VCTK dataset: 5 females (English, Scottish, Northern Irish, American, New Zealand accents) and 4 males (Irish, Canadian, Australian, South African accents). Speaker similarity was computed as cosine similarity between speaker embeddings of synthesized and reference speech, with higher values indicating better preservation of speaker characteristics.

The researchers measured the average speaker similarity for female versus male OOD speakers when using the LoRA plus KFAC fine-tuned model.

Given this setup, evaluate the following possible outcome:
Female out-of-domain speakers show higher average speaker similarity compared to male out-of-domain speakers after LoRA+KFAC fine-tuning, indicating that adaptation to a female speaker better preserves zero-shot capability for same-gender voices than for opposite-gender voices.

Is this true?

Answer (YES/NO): YES